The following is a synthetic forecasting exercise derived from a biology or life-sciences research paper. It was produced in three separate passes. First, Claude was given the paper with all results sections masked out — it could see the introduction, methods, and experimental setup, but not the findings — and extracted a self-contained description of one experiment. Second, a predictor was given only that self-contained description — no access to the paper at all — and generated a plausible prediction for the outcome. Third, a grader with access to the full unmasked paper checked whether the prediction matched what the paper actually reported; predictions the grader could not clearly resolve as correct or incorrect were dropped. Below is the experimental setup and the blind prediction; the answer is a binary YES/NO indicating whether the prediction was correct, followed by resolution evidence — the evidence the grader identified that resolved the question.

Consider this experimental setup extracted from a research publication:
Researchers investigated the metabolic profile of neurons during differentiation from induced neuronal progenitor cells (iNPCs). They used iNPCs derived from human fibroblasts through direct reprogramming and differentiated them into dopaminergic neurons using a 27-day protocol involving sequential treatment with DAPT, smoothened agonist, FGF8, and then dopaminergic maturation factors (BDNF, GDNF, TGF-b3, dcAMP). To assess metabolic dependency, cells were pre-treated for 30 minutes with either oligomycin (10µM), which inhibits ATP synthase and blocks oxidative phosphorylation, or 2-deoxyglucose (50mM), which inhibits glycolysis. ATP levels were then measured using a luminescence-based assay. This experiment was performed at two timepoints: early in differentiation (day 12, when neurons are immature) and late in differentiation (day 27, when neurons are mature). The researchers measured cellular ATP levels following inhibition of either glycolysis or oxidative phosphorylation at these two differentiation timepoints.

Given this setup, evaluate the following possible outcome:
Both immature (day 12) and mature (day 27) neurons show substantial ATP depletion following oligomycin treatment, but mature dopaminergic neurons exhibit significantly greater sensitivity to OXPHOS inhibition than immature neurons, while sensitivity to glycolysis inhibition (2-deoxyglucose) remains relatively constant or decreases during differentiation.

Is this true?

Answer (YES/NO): NO